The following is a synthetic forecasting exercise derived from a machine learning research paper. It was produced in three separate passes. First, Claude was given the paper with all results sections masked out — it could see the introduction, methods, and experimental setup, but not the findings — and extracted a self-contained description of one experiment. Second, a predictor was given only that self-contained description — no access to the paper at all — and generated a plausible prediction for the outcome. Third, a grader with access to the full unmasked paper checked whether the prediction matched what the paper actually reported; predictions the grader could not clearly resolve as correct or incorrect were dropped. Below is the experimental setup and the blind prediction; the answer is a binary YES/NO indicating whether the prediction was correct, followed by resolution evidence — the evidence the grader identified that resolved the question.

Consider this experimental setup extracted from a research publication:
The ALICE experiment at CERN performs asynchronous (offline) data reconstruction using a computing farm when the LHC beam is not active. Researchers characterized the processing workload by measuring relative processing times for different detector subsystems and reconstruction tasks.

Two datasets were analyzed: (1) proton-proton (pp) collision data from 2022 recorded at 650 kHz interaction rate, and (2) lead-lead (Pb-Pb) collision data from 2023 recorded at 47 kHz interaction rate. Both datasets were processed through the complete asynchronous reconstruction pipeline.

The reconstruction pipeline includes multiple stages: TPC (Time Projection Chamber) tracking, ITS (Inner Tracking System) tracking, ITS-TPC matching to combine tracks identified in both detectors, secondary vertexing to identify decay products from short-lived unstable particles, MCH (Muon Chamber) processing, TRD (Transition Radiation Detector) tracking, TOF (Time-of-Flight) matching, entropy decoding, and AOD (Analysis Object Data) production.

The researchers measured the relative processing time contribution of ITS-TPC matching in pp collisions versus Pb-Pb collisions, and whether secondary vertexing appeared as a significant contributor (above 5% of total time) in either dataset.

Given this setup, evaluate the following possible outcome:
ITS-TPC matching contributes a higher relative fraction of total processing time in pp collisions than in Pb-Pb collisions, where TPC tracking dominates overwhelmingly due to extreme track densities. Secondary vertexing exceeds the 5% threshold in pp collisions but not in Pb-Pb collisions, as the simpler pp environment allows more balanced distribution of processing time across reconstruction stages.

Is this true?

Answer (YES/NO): NO